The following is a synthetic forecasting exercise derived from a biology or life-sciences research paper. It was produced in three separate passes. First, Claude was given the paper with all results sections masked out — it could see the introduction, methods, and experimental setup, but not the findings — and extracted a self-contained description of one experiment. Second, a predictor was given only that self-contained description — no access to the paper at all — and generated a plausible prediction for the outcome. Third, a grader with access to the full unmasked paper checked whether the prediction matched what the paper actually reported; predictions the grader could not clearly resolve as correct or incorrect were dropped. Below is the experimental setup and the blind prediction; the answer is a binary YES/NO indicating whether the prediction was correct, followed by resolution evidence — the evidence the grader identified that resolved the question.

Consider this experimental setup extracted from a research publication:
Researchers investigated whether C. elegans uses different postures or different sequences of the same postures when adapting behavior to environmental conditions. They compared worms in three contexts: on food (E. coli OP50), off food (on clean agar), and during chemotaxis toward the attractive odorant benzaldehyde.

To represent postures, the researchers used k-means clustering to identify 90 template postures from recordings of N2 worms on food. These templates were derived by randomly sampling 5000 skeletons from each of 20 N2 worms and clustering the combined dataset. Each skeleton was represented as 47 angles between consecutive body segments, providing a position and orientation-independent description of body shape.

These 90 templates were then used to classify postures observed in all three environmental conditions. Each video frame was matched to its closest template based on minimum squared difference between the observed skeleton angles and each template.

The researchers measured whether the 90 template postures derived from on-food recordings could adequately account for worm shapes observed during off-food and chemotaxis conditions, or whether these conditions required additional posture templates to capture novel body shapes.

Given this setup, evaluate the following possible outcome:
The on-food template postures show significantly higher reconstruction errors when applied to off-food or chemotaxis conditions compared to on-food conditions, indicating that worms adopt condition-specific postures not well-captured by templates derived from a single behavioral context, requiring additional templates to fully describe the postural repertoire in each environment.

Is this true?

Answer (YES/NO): NO